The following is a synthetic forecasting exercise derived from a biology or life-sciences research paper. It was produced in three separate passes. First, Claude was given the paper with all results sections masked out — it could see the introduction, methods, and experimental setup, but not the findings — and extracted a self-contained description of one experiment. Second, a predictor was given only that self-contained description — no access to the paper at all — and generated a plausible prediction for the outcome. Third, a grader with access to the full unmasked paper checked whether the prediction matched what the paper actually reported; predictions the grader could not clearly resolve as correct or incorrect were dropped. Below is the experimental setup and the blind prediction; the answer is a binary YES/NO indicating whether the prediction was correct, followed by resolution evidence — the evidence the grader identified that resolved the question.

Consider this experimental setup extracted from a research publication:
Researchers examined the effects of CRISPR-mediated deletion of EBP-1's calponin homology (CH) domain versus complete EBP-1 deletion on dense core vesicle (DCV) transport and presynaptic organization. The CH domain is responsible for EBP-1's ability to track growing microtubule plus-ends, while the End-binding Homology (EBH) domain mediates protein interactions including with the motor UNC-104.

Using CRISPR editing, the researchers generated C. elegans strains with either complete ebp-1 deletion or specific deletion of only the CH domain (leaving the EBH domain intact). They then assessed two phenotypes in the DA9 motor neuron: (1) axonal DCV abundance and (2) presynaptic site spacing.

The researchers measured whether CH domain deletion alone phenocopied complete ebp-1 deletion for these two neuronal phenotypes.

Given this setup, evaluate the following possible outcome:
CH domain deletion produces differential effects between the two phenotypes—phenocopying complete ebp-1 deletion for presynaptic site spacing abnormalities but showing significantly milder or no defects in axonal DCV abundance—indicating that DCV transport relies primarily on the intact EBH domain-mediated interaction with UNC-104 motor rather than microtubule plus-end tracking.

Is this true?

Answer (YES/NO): YES